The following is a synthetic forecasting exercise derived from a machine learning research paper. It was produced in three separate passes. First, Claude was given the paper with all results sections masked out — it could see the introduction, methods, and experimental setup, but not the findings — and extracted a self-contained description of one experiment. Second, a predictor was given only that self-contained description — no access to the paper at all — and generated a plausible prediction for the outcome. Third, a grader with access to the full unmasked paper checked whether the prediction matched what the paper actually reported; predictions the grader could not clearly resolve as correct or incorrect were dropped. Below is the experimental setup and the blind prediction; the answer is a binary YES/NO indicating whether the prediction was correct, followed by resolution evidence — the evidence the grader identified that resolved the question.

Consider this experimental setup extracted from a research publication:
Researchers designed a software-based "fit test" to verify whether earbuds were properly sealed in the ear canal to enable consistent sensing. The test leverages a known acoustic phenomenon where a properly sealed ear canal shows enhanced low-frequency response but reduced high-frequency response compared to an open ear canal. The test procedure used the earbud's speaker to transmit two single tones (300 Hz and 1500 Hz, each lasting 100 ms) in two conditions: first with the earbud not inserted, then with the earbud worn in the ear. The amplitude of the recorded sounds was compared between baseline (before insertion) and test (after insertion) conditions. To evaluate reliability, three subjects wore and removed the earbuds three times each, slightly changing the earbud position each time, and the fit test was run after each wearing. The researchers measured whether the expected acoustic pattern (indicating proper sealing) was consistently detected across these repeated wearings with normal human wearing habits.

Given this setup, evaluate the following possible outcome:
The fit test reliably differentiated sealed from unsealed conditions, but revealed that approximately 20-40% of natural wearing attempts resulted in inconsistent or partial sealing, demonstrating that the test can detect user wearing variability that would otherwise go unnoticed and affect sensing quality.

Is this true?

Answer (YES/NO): NO